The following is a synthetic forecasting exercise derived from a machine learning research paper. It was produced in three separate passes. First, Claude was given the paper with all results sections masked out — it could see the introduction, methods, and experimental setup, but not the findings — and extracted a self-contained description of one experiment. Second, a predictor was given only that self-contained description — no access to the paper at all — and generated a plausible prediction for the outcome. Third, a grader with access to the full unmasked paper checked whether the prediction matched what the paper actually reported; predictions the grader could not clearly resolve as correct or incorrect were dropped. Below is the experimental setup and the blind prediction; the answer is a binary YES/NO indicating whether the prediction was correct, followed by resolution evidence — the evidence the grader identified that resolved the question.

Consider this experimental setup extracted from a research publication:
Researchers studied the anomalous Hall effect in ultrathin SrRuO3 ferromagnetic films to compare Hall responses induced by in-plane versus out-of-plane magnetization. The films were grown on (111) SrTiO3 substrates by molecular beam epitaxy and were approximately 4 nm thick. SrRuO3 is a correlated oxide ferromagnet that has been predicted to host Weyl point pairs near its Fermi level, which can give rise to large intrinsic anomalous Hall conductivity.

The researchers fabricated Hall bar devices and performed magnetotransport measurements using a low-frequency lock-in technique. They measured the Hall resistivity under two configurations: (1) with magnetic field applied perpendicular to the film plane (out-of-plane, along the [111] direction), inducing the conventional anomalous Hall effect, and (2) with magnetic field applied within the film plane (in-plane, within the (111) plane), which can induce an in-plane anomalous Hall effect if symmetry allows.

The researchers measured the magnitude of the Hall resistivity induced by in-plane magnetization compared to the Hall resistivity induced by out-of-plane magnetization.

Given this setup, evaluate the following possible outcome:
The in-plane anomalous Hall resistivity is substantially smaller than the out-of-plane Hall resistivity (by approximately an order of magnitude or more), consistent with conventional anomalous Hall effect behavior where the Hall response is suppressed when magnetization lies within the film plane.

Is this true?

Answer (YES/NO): NO